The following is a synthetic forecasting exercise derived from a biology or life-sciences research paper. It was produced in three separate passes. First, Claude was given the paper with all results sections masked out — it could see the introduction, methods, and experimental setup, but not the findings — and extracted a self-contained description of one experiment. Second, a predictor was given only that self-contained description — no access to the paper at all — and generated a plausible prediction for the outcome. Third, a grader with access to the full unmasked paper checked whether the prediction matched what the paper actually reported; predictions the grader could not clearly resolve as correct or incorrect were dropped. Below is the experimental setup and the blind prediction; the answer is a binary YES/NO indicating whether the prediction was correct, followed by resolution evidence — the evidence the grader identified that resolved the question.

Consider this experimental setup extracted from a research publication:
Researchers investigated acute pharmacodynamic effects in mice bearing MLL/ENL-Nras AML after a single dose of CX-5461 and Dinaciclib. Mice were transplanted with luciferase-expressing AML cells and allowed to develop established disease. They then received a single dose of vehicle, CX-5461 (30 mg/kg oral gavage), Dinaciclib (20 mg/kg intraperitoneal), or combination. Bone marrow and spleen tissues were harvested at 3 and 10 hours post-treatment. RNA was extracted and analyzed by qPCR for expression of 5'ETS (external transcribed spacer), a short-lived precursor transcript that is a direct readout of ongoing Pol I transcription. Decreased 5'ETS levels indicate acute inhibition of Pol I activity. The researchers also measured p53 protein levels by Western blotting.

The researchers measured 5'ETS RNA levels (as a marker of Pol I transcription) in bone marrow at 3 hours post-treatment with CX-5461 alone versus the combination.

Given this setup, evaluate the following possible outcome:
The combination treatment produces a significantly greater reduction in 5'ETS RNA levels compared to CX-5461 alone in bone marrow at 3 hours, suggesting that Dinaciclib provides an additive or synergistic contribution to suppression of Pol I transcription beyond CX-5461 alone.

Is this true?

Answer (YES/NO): NO